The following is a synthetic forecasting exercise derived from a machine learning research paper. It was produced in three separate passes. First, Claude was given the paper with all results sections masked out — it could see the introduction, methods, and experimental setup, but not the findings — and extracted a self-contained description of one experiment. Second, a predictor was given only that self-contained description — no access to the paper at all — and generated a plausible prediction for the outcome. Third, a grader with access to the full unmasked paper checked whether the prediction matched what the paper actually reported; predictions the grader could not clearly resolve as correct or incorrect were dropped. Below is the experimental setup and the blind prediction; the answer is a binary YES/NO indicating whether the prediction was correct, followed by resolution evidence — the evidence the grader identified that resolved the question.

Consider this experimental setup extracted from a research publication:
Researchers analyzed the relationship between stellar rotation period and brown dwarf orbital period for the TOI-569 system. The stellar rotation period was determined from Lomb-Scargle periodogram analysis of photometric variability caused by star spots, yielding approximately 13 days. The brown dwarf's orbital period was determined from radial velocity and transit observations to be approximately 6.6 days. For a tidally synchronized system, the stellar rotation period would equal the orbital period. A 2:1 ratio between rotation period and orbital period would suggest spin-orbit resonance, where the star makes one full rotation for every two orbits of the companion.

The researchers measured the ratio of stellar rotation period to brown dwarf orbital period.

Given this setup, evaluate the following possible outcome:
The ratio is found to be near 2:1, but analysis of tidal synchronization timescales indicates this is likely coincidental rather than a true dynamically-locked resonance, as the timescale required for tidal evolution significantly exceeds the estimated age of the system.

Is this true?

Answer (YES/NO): NO